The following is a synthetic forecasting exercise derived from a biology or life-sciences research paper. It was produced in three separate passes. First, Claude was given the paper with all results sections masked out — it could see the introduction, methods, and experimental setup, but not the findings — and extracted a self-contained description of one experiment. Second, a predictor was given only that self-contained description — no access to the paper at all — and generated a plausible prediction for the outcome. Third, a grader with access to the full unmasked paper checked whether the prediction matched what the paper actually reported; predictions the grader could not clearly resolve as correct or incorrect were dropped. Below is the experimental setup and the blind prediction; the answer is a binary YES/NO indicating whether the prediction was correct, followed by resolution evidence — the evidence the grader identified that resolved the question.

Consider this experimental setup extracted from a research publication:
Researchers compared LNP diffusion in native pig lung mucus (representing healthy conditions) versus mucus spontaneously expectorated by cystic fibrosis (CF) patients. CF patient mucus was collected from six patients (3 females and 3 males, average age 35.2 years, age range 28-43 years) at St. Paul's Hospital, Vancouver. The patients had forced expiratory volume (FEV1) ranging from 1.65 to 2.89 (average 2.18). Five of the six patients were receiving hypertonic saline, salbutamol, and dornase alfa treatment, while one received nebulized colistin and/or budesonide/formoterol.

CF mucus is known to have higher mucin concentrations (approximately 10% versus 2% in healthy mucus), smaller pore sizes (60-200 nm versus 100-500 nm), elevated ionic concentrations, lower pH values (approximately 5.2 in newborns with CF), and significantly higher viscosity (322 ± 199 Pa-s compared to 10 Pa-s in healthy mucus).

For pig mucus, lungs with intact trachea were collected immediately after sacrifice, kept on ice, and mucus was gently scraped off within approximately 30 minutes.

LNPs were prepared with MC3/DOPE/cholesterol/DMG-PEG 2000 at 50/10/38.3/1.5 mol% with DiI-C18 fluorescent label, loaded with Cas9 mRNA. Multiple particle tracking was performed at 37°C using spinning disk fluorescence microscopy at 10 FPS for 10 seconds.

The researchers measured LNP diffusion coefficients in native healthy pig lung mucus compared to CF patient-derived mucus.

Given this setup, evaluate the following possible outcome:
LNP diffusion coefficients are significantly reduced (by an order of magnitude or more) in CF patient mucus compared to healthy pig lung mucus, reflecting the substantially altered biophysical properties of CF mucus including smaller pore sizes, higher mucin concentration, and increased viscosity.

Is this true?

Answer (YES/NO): YES